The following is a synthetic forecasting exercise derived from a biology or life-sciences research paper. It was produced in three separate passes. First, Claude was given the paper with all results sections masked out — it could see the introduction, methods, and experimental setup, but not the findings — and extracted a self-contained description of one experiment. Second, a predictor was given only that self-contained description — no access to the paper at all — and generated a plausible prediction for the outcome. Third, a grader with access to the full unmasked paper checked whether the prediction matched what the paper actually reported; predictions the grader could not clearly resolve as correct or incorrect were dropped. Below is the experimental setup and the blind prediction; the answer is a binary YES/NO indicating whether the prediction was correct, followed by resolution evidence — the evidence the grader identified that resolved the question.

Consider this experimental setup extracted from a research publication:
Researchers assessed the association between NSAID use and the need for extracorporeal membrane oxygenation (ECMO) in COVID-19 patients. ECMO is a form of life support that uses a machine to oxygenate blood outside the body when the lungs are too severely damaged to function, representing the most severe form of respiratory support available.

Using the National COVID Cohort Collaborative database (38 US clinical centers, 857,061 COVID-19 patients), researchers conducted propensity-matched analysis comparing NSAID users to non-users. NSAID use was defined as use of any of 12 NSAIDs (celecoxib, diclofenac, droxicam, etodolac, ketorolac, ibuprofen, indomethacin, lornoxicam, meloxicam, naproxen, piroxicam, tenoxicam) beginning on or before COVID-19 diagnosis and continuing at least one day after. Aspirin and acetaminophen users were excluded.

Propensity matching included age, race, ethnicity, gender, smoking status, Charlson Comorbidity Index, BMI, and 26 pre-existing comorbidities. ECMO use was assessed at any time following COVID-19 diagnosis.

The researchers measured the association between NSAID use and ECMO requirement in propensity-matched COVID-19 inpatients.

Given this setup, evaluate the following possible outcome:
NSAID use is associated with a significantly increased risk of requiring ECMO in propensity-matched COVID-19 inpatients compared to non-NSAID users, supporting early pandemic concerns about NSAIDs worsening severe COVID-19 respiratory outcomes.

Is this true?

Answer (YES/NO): NO